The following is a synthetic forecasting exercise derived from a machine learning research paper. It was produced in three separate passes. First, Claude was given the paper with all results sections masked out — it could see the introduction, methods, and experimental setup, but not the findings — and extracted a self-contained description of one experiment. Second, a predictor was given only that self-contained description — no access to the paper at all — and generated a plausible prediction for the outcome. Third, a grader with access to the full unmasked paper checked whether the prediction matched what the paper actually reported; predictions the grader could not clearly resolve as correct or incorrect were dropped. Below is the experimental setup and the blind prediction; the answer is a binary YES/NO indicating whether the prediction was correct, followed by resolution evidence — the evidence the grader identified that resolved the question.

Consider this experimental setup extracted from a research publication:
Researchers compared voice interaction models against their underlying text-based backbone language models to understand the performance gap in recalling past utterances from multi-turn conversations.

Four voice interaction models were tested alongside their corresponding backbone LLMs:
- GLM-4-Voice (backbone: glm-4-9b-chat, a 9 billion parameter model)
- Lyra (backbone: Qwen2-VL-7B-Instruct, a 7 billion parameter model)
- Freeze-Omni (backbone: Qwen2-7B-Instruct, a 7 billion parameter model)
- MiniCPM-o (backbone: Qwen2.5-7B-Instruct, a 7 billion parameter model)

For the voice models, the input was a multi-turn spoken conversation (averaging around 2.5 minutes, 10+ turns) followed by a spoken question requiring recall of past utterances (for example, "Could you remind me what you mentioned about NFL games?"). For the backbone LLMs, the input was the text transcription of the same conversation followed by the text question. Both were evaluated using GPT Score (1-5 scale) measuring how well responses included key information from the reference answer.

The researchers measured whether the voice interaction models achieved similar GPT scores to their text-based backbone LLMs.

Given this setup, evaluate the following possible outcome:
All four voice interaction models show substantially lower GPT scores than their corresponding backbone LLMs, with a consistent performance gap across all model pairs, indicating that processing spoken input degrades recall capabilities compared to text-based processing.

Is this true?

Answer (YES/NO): NO